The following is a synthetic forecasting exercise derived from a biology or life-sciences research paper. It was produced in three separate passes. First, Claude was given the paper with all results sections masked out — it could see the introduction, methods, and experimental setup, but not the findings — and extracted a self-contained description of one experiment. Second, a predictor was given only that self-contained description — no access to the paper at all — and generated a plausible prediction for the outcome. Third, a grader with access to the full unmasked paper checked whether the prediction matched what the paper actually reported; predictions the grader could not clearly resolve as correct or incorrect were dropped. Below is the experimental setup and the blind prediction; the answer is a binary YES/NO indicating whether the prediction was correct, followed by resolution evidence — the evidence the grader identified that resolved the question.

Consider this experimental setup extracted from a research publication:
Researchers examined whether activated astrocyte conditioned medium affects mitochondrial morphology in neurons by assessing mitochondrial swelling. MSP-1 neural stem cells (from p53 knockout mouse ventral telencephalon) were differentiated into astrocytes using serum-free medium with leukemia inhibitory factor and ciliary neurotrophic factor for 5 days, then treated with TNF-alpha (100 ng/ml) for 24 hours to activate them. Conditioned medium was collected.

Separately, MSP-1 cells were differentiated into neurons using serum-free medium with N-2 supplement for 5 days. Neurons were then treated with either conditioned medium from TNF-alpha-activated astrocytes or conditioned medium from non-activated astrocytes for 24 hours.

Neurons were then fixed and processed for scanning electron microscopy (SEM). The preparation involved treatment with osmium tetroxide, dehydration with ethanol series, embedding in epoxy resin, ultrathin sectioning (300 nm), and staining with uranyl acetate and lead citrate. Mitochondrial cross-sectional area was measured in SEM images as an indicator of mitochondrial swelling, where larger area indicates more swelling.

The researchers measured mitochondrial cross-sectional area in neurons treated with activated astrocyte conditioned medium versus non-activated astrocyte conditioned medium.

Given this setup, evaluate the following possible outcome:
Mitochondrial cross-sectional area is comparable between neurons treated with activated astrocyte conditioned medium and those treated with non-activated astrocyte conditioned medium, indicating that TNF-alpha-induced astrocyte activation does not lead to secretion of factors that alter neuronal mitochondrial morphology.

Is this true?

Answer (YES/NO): NO